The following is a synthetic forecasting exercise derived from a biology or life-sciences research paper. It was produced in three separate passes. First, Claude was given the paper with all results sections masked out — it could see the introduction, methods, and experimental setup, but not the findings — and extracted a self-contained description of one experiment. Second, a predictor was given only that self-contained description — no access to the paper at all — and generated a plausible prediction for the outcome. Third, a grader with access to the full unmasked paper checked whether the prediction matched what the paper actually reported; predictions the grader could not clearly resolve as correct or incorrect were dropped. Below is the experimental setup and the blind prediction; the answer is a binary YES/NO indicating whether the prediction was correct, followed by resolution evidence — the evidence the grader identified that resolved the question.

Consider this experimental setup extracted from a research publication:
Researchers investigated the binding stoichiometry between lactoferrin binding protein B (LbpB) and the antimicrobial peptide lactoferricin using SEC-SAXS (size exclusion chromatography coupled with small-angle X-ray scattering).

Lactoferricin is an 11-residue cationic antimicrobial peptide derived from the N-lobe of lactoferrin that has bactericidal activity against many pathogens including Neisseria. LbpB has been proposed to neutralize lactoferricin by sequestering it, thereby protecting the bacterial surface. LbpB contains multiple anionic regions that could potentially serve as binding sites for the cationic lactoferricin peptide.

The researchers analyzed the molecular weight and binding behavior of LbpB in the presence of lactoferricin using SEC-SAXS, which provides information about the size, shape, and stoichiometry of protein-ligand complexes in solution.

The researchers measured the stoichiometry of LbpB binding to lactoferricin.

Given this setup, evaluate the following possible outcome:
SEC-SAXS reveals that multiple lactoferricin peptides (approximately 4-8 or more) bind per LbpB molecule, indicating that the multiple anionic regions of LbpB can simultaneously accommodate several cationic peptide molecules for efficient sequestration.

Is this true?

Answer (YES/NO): NO